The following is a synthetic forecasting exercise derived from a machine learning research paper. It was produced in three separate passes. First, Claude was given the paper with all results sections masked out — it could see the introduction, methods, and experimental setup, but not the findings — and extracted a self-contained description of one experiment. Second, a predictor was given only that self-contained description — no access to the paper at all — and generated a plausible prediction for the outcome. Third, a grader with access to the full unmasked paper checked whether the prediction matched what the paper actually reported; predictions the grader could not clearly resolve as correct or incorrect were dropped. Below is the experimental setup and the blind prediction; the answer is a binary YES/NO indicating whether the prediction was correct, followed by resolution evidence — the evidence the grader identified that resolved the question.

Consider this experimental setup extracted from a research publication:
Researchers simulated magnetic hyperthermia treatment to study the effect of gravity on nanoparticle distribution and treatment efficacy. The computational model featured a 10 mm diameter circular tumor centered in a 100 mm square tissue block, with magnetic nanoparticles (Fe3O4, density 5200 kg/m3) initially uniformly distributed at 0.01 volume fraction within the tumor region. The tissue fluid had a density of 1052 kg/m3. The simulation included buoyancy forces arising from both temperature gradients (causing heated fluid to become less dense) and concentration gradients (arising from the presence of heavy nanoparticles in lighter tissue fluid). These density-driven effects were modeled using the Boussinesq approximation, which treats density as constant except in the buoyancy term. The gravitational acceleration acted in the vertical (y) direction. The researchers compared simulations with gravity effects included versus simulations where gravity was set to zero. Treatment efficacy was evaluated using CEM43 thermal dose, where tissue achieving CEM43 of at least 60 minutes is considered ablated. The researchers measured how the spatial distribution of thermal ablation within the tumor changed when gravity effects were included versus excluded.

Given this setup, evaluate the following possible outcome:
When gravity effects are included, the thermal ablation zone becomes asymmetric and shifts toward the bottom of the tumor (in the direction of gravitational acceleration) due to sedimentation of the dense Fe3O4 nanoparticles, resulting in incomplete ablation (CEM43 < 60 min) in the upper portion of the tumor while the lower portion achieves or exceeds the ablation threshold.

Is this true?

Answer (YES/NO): NO